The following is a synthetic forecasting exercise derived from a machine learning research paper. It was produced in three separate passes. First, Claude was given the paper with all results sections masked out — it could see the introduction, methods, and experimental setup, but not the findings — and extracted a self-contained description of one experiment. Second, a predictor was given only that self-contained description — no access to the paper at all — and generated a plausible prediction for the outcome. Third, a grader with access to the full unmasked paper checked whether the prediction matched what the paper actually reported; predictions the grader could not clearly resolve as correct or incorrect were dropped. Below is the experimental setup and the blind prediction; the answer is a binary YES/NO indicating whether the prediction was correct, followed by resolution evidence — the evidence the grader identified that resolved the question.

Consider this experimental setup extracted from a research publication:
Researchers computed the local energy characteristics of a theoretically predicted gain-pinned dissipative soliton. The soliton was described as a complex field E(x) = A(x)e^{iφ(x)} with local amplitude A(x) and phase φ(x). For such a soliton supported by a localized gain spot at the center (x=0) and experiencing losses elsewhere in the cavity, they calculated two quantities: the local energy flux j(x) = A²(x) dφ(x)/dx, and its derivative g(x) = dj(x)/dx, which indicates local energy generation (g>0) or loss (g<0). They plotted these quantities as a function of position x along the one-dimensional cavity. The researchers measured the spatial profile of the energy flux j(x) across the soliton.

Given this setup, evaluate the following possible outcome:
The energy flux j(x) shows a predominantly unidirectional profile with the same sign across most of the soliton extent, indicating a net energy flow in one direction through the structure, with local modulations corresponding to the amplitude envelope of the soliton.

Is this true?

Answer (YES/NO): NO